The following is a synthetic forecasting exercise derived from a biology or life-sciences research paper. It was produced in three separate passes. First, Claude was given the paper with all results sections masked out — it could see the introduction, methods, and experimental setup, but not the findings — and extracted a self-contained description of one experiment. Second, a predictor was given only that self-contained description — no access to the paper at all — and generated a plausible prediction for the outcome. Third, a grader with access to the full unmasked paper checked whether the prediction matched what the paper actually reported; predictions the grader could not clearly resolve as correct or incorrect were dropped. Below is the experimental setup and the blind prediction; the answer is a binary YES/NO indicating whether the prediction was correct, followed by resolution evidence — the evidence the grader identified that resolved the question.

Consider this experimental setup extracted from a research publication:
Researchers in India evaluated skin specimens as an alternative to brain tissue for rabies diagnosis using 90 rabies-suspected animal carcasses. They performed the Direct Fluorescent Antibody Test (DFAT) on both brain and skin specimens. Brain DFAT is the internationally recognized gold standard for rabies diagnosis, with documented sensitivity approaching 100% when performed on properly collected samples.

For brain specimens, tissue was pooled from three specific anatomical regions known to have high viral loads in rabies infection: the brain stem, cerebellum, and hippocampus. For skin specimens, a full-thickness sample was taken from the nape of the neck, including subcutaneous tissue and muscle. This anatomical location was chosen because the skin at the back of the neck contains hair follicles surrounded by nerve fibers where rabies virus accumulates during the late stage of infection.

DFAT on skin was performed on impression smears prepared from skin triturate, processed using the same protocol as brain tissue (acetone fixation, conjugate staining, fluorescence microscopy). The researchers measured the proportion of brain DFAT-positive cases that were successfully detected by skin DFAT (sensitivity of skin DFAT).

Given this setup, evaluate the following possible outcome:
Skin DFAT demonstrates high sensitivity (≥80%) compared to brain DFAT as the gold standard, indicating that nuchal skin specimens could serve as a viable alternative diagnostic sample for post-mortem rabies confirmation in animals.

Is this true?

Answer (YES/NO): YES